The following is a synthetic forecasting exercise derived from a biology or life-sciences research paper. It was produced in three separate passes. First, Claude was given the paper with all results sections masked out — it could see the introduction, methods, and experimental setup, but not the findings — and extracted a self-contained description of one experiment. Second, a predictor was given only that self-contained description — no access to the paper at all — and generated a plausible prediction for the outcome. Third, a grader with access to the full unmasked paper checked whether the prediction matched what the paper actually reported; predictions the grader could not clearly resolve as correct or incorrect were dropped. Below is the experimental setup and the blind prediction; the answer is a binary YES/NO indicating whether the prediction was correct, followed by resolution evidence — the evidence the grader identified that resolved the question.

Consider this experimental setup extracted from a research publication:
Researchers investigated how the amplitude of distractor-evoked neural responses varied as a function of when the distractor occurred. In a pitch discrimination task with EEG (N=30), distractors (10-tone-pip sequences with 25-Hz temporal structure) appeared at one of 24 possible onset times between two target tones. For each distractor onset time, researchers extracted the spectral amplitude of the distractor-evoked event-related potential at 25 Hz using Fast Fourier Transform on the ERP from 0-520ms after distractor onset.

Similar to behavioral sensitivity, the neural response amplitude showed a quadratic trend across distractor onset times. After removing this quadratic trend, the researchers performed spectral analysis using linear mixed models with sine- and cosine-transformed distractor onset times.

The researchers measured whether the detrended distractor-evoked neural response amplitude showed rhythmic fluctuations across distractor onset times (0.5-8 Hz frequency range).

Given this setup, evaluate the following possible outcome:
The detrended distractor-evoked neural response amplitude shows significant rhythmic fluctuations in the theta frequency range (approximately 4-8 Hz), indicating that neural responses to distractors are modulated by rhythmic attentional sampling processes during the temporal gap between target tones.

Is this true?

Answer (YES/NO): NO